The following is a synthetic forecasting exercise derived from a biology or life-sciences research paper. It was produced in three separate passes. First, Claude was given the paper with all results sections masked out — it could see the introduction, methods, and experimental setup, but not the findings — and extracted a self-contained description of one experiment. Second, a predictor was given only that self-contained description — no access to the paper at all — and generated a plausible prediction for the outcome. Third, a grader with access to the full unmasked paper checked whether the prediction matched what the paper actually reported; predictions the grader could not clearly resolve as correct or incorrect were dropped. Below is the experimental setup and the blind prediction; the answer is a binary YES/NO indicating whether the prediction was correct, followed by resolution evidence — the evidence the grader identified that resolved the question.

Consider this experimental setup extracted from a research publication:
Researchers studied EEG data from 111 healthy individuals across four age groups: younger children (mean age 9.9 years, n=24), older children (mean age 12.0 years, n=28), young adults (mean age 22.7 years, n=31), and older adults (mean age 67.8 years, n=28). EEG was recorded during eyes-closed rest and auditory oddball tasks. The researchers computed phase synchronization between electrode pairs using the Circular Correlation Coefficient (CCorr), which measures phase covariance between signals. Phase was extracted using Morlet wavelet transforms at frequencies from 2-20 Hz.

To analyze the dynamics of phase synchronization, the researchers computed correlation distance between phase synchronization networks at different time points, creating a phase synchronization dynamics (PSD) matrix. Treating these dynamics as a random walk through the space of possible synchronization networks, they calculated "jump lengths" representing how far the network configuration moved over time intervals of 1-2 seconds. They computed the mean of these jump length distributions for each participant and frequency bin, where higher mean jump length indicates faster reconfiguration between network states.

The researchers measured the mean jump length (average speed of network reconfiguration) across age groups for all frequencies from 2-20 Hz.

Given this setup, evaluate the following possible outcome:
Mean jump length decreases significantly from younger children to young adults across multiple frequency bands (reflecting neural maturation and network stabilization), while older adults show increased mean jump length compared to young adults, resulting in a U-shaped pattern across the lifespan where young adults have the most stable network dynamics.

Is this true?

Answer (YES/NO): YES